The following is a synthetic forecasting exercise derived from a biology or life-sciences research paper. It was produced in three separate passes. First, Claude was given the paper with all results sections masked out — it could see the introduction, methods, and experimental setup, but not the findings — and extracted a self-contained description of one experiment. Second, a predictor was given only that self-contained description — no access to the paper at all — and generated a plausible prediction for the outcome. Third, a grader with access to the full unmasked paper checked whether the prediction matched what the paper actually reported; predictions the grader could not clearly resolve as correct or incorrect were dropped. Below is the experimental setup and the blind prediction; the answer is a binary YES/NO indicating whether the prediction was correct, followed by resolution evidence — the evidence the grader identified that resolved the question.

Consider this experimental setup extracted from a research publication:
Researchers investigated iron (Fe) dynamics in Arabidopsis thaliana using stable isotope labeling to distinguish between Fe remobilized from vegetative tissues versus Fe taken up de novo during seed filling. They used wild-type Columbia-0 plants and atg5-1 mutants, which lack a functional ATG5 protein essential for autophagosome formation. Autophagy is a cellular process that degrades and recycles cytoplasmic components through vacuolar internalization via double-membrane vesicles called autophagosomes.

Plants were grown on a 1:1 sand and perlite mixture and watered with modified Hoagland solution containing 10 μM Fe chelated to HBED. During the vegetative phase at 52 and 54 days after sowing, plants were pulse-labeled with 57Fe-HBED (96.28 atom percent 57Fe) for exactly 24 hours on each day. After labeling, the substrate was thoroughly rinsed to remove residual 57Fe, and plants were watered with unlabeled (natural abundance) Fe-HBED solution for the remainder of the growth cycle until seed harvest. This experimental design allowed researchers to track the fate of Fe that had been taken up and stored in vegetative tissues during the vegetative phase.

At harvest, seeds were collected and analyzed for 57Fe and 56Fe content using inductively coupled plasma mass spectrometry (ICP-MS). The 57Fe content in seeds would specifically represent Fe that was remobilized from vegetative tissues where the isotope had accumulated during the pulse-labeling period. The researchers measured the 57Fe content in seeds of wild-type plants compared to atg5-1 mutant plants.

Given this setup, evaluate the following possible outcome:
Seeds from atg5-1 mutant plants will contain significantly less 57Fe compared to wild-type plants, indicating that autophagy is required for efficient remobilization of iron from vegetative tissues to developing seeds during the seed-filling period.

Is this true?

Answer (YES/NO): YES